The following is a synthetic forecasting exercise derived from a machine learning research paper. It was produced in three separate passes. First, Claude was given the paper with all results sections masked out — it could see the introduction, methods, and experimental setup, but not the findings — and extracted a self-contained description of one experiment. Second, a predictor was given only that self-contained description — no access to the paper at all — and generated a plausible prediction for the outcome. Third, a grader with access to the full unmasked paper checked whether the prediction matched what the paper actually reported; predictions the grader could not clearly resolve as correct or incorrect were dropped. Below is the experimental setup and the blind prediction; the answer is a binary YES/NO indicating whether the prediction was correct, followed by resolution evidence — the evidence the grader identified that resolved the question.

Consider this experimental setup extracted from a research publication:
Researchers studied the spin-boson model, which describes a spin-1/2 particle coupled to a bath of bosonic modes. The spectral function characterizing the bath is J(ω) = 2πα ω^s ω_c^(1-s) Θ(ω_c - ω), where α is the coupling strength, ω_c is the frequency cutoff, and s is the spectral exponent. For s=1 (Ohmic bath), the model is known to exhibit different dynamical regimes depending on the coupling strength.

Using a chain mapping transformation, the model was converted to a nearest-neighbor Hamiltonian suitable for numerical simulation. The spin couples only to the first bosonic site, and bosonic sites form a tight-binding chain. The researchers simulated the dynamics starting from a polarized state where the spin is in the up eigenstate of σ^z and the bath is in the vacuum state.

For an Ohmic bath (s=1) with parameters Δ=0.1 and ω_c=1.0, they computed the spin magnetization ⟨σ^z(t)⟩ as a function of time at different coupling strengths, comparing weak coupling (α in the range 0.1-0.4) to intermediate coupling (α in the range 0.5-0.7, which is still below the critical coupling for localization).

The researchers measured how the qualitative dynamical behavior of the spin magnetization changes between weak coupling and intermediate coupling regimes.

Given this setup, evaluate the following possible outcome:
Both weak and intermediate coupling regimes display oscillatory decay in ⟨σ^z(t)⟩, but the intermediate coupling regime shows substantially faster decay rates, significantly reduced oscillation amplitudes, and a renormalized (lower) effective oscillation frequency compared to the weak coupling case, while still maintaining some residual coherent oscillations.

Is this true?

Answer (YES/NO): NO